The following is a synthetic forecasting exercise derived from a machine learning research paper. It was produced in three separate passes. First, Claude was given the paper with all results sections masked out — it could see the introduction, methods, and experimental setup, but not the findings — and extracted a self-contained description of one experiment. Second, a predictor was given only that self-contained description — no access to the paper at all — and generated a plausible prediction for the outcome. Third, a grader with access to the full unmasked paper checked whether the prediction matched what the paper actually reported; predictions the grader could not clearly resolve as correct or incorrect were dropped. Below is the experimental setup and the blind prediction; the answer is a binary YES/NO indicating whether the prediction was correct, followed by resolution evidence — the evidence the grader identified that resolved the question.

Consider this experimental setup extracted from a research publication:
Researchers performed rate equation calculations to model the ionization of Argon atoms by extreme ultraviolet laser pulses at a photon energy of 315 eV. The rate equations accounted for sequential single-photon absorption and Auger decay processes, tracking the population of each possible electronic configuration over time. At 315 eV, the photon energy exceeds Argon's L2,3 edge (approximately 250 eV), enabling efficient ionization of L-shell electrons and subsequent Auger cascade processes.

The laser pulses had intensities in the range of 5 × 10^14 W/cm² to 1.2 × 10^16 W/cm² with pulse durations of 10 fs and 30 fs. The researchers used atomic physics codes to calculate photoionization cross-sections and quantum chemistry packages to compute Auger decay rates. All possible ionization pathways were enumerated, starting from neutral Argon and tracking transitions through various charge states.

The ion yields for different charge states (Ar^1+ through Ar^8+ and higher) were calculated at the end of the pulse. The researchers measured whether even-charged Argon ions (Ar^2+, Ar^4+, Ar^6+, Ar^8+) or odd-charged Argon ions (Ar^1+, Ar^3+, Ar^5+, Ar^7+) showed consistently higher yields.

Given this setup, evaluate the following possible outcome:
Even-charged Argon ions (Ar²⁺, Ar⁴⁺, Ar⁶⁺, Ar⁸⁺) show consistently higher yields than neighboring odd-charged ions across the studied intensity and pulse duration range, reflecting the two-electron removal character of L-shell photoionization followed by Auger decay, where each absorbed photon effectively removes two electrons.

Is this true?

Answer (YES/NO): YES